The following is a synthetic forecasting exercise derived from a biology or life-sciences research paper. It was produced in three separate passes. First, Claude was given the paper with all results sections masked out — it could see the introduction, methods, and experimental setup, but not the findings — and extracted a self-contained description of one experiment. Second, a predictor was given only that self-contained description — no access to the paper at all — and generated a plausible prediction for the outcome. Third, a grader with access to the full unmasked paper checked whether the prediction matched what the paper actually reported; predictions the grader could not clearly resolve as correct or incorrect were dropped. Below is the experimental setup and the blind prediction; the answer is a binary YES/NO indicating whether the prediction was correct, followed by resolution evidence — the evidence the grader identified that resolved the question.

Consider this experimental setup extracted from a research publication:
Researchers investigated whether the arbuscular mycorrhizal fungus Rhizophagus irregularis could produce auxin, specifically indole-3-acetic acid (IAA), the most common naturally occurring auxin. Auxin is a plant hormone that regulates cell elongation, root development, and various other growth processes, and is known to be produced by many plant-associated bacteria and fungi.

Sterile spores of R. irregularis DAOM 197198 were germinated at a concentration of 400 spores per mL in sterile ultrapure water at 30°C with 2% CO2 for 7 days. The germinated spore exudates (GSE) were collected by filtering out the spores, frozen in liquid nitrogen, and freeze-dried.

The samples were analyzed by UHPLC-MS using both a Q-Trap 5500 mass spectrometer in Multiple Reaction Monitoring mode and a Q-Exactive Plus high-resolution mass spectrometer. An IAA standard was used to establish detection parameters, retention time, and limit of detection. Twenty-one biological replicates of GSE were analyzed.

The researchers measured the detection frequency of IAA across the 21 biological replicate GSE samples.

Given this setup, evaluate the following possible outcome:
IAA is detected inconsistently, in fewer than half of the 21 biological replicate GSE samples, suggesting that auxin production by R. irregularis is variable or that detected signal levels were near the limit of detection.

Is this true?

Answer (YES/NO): NO